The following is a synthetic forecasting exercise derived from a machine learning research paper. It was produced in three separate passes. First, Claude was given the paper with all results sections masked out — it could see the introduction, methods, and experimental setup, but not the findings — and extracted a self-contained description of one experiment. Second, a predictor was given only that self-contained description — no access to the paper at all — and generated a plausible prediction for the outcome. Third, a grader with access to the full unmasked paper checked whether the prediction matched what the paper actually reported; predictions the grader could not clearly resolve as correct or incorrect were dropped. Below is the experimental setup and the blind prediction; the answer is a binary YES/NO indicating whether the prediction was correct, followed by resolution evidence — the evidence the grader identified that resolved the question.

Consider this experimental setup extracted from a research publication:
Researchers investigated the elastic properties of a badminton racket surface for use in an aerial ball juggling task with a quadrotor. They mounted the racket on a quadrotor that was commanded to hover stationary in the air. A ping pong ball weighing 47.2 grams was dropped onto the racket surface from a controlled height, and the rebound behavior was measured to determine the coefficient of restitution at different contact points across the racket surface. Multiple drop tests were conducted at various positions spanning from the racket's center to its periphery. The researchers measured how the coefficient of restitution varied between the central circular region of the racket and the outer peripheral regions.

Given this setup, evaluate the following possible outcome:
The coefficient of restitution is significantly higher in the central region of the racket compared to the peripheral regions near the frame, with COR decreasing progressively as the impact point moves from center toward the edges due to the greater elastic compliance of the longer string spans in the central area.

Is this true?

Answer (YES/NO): NO